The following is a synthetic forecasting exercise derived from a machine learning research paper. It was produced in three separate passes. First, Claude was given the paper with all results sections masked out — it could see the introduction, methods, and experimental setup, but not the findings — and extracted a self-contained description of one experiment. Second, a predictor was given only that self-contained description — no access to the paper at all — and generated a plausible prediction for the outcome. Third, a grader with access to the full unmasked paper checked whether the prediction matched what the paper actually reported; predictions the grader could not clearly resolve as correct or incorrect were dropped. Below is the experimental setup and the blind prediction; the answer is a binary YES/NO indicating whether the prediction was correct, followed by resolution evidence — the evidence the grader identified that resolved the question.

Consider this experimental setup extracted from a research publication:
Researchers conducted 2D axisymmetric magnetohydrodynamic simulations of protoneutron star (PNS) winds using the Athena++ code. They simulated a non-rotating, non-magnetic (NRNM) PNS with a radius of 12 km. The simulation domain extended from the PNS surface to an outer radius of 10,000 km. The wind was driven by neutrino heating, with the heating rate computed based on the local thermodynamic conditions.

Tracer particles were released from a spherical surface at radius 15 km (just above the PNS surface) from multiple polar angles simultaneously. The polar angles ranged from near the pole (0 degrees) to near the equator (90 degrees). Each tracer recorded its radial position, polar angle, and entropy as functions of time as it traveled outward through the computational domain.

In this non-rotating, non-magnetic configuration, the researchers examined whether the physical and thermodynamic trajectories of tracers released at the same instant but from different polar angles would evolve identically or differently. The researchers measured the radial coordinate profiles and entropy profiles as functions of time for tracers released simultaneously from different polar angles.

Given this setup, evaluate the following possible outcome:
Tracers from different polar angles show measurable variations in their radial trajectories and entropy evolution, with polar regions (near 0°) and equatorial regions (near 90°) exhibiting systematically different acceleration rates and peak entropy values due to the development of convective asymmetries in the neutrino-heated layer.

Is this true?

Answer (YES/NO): NO